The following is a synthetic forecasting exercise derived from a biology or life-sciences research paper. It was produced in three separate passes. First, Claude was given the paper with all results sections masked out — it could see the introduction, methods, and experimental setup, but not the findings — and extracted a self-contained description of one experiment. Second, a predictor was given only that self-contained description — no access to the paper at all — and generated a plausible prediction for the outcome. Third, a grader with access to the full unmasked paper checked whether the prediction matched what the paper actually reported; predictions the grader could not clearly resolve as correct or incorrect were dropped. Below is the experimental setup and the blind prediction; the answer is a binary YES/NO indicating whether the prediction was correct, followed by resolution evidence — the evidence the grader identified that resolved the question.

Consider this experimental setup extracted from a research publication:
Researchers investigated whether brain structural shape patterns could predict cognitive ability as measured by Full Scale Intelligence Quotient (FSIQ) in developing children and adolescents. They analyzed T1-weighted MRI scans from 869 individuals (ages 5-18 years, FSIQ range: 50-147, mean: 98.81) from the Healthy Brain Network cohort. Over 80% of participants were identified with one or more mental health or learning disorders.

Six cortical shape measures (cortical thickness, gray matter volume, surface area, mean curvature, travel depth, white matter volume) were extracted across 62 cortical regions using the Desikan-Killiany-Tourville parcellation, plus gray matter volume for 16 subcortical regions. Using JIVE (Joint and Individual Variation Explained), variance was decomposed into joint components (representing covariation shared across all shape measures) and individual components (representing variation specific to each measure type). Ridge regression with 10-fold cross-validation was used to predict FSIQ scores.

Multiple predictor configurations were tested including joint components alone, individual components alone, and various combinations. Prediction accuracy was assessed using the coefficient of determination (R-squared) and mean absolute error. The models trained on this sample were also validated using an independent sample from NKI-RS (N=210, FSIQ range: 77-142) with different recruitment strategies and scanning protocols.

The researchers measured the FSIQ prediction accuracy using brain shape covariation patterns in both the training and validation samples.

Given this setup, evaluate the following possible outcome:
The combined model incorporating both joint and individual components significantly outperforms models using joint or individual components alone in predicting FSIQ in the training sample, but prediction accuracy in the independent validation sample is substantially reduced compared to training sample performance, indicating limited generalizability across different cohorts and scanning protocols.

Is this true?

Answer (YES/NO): NO